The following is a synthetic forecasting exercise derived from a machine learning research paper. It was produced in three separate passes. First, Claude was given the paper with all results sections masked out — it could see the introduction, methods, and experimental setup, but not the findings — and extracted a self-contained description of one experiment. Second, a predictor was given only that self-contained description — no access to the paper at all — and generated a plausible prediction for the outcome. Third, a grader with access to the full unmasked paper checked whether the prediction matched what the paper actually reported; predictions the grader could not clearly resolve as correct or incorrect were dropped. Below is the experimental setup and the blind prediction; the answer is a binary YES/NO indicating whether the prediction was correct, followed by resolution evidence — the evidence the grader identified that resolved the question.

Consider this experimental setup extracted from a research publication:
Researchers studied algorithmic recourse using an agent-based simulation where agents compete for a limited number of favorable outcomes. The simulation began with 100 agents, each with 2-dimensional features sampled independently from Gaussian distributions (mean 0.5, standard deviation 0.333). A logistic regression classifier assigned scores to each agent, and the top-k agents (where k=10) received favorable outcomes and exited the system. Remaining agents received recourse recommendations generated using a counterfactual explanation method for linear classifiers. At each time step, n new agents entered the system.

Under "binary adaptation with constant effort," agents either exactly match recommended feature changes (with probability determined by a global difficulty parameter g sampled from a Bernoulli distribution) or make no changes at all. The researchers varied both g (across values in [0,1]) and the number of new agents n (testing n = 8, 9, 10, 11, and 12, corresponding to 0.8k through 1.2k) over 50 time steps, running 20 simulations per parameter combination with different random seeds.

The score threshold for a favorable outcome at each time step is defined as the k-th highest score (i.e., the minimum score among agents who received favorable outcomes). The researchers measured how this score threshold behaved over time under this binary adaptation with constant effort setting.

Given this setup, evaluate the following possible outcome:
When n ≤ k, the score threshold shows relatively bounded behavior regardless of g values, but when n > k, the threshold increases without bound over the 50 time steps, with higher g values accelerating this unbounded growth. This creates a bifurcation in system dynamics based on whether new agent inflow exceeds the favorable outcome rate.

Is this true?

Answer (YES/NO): NO